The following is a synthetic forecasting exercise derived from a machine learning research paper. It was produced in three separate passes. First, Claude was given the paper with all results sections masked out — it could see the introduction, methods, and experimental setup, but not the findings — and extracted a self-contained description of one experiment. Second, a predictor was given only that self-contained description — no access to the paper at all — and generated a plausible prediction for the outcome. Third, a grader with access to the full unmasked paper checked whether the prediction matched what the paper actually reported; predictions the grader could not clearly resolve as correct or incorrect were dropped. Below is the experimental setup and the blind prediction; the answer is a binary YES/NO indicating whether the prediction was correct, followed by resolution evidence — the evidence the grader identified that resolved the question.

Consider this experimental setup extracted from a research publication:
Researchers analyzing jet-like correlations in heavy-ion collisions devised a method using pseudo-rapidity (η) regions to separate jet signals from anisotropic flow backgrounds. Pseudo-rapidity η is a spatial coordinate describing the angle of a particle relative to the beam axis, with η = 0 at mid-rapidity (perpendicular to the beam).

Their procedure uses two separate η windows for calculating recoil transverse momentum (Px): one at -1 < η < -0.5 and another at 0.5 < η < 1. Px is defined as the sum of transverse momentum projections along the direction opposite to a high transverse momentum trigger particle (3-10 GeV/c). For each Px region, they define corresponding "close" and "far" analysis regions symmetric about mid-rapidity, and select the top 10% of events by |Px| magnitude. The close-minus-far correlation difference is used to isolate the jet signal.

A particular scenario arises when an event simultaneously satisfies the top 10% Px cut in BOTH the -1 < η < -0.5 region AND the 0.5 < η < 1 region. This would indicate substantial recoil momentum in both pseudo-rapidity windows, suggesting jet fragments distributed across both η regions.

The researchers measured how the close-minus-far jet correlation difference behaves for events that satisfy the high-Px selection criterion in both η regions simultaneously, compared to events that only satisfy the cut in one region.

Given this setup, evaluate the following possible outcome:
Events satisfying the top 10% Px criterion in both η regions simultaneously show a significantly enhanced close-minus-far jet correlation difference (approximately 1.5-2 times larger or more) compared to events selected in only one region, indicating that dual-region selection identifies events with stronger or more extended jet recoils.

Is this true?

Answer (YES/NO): NO